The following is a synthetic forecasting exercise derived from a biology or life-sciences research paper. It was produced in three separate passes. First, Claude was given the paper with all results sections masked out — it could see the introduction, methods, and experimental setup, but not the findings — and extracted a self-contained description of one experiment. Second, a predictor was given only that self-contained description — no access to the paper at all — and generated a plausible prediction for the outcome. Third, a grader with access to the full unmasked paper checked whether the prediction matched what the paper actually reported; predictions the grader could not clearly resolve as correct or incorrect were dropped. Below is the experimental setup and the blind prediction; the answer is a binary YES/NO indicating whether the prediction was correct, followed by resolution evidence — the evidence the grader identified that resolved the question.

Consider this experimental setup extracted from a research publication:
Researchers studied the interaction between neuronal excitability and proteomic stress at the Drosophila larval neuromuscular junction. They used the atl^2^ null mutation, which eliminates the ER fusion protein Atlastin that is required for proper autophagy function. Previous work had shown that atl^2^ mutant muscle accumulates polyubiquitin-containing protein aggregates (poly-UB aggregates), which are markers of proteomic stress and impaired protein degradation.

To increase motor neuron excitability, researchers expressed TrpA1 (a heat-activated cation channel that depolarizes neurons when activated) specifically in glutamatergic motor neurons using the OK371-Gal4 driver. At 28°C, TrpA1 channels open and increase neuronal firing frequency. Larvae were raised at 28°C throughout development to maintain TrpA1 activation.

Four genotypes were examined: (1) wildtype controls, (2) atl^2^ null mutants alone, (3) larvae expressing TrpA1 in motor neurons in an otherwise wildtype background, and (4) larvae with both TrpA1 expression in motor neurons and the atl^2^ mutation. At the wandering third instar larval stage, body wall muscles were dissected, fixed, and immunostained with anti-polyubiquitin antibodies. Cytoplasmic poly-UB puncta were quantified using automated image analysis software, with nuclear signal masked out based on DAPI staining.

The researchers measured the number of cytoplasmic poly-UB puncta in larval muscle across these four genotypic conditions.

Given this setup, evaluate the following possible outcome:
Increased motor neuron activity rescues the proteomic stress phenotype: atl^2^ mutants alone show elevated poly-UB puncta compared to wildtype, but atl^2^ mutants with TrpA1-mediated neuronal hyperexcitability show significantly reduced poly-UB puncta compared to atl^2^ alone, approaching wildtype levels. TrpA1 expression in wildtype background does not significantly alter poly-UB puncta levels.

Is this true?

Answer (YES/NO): NO